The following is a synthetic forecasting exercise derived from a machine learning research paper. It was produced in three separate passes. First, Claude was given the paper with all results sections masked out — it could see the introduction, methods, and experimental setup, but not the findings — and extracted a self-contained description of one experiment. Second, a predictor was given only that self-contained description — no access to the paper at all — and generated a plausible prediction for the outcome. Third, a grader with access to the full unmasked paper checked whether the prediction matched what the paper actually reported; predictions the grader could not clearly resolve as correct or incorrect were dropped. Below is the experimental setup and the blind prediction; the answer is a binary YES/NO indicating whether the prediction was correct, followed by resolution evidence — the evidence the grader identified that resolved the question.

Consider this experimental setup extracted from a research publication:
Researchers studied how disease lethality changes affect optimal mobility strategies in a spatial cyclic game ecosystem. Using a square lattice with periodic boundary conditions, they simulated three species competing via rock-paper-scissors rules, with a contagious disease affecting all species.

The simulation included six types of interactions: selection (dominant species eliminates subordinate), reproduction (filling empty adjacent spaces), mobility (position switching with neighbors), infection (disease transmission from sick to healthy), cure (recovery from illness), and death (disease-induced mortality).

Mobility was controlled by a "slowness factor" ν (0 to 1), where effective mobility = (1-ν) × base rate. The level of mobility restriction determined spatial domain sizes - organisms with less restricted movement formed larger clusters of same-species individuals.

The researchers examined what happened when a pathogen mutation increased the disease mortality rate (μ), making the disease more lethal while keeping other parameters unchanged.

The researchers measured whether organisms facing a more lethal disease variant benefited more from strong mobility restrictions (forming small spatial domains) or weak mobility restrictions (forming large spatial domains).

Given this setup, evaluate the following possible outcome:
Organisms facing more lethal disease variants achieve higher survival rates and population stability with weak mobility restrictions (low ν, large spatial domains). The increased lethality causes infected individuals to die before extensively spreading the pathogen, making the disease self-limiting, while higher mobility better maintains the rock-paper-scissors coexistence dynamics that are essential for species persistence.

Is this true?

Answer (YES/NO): NO